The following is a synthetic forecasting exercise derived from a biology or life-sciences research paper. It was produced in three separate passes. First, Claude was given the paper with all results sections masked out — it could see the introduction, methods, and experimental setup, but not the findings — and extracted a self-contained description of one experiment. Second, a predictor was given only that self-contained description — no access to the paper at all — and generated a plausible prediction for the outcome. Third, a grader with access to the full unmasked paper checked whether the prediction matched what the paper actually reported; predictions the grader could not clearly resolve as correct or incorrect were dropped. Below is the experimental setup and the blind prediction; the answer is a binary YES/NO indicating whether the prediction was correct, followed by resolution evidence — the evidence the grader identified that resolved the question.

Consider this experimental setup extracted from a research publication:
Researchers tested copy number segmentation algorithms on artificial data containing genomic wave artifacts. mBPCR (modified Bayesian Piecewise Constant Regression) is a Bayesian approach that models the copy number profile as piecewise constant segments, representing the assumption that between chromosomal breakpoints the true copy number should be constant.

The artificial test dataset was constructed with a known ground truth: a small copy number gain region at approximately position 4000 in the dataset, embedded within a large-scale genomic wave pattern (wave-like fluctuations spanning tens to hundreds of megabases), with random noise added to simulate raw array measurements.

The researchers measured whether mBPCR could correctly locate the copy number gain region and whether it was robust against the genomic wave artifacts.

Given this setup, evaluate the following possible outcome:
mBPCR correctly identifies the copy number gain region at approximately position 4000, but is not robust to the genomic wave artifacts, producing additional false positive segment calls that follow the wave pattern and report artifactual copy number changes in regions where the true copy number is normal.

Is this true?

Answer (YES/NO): YES